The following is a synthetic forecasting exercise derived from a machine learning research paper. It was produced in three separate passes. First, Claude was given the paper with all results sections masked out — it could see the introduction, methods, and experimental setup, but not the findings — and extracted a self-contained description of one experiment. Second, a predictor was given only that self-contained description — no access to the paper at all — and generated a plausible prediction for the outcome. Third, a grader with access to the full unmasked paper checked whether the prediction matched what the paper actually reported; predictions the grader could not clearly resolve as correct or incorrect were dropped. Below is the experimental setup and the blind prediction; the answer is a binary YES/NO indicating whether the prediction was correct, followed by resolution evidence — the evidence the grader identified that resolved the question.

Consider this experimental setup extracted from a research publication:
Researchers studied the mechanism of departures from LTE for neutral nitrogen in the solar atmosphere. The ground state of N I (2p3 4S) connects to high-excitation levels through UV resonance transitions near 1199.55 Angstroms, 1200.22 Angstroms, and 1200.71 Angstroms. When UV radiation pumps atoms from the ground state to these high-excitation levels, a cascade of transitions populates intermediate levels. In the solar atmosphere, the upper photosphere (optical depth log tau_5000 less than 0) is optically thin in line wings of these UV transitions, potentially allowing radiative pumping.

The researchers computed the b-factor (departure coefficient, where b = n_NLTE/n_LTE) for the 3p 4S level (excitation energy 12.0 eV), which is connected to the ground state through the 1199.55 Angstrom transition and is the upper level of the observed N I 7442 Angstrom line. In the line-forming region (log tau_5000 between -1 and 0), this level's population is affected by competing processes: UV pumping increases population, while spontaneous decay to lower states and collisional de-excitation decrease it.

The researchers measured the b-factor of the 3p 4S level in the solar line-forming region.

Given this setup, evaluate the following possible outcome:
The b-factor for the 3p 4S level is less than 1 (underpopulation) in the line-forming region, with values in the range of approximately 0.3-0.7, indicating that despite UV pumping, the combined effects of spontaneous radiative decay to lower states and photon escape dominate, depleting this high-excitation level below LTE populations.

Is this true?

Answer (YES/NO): NO